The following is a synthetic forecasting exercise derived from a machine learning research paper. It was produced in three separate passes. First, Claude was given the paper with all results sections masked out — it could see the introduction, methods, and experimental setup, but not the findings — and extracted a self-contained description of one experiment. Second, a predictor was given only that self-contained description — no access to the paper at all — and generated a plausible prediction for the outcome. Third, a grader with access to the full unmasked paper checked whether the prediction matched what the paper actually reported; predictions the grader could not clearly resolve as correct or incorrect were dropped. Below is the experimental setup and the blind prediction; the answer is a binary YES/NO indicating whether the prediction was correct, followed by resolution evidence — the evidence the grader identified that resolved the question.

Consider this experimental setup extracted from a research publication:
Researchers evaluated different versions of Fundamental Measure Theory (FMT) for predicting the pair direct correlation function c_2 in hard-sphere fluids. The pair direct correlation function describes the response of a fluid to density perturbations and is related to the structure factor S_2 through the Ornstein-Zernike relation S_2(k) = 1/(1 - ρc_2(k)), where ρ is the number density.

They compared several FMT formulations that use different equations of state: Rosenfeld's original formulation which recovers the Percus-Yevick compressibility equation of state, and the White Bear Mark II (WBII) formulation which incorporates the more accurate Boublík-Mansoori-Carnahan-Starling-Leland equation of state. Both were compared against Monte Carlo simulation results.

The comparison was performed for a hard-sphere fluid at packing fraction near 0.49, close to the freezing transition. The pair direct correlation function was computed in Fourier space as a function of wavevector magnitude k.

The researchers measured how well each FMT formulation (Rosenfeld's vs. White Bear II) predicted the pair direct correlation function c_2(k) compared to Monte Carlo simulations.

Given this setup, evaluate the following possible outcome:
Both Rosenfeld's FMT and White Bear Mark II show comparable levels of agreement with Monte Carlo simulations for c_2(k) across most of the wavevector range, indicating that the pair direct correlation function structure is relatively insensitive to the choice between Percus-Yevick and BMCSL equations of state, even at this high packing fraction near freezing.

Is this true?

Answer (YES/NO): NO